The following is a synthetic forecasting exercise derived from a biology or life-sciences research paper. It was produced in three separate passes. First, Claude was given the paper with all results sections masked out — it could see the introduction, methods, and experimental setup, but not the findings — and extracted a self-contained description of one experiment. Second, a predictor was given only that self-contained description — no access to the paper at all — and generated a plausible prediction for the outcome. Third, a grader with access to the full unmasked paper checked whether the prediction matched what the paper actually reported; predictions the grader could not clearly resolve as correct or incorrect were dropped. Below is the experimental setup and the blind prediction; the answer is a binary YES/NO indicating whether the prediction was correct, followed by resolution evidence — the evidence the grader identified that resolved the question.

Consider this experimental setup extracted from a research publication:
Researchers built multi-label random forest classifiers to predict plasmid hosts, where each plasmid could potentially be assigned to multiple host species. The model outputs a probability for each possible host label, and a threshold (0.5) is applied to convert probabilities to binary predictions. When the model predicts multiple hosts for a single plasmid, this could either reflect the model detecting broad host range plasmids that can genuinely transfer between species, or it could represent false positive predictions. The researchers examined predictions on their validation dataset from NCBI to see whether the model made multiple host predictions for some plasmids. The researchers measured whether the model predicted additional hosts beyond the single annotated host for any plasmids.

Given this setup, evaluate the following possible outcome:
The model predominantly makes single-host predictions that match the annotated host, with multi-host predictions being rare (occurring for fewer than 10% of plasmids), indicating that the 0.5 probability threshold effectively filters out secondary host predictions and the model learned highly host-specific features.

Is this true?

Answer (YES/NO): NO